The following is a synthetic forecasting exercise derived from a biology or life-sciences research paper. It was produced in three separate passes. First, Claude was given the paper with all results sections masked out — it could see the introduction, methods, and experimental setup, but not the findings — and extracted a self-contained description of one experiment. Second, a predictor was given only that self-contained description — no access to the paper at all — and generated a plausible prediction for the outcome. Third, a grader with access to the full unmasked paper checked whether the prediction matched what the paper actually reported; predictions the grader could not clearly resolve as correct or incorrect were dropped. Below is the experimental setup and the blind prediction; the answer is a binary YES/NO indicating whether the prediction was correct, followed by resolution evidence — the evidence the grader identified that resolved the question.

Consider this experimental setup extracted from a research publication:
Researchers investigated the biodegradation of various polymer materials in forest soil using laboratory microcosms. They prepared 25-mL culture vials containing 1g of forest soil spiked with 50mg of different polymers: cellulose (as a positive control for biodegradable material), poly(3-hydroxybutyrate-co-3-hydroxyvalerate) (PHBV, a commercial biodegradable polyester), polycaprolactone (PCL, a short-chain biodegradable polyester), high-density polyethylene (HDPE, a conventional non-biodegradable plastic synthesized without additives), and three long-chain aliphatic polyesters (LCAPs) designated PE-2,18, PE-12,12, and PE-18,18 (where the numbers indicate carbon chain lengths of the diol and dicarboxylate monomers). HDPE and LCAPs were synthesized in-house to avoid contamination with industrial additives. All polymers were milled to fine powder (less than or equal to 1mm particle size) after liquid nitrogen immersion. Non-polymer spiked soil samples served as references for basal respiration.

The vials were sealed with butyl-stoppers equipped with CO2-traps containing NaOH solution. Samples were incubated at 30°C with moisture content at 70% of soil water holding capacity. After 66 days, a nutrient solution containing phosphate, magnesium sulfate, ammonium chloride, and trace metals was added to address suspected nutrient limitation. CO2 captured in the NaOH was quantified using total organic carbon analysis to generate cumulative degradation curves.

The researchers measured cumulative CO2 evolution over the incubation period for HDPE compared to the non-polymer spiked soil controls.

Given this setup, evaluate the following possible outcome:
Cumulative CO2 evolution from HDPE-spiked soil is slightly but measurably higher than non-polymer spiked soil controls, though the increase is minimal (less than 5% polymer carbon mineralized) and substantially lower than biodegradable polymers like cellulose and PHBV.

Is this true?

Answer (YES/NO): YES